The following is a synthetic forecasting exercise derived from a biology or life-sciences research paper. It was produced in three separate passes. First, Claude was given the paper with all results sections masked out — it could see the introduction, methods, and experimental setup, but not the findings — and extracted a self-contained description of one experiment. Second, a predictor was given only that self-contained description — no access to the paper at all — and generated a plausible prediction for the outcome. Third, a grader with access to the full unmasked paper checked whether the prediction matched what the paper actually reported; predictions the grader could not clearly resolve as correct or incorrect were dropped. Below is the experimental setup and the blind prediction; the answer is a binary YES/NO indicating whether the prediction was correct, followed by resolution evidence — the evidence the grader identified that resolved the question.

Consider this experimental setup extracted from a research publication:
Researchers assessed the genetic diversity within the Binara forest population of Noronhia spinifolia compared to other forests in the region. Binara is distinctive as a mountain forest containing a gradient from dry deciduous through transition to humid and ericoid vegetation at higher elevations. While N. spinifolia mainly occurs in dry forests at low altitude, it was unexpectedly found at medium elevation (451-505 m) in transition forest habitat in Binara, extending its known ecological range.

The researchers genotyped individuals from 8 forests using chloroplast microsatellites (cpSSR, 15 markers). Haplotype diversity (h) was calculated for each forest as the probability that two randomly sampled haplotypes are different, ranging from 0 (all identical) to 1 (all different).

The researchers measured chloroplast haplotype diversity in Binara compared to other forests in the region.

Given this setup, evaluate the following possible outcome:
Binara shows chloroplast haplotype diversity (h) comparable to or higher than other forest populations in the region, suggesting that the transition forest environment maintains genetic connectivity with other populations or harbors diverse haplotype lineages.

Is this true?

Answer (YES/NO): NO